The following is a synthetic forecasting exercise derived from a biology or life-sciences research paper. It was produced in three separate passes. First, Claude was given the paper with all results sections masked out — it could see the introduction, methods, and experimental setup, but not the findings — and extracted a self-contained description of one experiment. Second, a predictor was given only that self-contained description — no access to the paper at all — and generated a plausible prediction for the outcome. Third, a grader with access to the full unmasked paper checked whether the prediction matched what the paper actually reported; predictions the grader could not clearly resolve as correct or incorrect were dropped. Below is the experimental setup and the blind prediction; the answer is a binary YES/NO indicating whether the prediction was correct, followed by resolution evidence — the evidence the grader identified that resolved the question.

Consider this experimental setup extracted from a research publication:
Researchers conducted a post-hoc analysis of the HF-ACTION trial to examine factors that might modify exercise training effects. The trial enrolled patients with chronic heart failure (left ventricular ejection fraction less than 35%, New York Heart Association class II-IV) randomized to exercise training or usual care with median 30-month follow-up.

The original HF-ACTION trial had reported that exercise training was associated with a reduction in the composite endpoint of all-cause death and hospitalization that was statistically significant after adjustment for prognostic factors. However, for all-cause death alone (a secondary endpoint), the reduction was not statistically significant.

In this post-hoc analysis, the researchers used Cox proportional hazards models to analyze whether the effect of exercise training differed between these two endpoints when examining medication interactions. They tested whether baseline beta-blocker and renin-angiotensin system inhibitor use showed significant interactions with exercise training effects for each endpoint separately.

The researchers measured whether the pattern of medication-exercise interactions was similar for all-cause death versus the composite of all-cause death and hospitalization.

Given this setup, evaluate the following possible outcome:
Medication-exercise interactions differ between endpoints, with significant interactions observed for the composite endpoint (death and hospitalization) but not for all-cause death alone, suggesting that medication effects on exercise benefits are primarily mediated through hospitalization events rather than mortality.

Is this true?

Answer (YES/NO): NO